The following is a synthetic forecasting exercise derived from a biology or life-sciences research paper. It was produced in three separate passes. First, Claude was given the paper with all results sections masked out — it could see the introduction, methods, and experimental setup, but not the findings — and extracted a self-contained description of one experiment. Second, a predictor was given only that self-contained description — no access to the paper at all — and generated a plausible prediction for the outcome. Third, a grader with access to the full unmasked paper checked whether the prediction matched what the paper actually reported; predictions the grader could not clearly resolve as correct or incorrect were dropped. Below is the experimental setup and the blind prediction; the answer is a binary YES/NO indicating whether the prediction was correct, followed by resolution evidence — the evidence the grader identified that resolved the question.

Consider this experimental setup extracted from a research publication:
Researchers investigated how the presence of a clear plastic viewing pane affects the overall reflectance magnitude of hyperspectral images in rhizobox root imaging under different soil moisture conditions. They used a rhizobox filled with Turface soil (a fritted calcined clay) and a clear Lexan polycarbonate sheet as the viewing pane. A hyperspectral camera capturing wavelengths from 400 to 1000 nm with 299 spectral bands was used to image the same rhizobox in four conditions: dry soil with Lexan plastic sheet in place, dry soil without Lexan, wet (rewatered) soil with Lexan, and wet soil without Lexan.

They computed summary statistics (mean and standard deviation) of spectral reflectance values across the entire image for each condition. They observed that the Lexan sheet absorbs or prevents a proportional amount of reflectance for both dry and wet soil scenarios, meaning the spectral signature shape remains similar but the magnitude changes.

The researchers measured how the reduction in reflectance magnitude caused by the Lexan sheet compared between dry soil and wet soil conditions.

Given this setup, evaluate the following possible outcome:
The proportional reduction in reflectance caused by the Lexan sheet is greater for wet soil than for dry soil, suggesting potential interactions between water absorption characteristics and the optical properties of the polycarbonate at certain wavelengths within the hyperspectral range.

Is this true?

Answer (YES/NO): NO